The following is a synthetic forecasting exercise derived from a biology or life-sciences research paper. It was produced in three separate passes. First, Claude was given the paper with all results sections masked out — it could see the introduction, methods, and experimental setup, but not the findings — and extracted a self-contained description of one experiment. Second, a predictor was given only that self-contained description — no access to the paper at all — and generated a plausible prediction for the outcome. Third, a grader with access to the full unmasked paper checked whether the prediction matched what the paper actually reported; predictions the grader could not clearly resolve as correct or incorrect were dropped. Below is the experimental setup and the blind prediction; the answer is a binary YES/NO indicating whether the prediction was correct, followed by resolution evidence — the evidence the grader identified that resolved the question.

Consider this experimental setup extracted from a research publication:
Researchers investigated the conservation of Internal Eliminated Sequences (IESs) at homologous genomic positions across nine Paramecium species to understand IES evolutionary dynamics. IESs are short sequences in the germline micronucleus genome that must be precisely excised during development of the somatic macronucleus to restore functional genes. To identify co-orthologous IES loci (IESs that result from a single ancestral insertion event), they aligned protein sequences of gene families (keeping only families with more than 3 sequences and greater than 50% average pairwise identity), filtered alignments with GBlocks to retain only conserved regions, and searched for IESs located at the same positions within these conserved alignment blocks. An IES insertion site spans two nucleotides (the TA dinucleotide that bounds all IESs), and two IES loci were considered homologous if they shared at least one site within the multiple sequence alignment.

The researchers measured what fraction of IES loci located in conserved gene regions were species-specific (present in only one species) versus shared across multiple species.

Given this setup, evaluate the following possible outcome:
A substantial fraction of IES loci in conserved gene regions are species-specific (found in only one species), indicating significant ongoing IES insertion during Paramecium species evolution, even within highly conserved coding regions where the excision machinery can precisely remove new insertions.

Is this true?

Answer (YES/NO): NO